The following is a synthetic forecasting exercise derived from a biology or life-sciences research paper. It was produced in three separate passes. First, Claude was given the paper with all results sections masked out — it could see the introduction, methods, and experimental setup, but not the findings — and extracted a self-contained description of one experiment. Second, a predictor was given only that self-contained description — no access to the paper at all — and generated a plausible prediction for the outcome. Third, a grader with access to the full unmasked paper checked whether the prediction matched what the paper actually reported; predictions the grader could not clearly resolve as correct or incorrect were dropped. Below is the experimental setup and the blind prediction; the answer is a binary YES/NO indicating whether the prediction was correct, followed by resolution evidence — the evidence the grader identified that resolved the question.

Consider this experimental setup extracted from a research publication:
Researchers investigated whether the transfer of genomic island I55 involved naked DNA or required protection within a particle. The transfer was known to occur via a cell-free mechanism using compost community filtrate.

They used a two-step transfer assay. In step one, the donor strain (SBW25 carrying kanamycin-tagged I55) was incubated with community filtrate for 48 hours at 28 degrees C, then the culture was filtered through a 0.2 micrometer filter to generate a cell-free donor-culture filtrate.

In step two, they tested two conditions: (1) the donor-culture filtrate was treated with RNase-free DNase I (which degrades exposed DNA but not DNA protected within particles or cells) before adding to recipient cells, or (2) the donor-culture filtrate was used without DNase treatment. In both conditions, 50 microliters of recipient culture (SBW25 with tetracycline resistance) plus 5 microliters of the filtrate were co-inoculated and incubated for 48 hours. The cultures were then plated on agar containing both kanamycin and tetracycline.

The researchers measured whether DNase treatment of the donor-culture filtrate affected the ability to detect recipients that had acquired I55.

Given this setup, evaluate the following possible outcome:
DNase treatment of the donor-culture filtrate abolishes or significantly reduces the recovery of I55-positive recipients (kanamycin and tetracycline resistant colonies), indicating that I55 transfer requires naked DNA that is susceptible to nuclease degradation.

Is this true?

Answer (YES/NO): NO